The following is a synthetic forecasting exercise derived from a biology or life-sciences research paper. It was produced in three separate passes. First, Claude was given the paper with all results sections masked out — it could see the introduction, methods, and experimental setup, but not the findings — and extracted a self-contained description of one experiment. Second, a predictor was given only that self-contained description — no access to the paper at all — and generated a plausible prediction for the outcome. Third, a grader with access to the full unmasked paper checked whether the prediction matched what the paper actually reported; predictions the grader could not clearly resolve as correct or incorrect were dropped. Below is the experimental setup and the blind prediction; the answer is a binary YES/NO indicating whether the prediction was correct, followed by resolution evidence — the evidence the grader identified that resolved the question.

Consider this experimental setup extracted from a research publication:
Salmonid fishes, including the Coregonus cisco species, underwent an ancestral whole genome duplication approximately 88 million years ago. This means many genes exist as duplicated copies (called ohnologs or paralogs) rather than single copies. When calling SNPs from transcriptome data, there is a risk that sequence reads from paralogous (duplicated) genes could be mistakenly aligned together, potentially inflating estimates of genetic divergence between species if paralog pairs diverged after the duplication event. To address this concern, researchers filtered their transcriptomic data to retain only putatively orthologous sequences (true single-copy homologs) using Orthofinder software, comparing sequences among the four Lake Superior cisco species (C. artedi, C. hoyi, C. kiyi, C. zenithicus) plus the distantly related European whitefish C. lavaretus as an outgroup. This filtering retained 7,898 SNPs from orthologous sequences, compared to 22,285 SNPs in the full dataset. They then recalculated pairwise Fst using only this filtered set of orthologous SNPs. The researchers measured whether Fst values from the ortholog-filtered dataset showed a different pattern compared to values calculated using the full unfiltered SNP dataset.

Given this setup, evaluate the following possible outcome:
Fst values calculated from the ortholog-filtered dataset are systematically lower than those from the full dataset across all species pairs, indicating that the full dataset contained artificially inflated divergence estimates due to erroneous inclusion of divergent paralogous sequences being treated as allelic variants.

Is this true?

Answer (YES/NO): NO